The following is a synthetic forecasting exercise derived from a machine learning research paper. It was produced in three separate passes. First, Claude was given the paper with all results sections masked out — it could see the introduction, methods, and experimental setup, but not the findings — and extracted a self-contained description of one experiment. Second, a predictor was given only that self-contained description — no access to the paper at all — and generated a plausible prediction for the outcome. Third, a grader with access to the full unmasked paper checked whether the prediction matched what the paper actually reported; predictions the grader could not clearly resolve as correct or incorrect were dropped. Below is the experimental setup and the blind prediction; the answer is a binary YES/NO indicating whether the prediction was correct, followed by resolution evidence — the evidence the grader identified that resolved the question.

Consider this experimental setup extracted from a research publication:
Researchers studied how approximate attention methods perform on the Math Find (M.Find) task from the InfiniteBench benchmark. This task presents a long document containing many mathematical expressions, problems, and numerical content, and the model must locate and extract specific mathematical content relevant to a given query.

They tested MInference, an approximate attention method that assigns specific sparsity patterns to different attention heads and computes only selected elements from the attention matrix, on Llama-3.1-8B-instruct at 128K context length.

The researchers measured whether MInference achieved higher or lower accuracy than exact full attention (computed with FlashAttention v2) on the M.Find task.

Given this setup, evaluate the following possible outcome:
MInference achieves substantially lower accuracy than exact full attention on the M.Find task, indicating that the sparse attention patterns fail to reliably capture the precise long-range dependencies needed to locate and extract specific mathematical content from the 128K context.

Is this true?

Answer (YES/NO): NO